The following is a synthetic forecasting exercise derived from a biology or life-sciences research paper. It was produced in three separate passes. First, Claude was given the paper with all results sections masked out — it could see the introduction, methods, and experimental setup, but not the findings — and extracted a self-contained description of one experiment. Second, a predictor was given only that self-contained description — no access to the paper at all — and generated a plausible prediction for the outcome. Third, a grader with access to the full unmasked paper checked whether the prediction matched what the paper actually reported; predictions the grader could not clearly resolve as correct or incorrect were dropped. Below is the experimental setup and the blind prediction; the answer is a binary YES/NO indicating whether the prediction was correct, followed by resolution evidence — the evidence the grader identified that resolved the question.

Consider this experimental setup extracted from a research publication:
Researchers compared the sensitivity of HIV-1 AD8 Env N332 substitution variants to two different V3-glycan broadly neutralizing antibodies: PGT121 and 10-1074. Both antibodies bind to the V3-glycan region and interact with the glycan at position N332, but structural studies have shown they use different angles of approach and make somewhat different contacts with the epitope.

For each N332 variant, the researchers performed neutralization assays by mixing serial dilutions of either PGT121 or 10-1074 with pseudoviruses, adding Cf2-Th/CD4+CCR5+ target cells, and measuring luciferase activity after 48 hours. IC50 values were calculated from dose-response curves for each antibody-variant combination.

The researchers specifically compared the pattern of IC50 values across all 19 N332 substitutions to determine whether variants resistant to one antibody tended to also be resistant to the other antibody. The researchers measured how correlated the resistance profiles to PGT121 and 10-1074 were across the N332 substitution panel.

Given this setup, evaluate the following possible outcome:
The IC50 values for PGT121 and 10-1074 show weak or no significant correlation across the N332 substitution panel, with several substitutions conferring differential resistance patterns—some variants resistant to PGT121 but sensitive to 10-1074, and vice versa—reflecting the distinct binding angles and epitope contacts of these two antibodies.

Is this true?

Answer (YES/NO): NO